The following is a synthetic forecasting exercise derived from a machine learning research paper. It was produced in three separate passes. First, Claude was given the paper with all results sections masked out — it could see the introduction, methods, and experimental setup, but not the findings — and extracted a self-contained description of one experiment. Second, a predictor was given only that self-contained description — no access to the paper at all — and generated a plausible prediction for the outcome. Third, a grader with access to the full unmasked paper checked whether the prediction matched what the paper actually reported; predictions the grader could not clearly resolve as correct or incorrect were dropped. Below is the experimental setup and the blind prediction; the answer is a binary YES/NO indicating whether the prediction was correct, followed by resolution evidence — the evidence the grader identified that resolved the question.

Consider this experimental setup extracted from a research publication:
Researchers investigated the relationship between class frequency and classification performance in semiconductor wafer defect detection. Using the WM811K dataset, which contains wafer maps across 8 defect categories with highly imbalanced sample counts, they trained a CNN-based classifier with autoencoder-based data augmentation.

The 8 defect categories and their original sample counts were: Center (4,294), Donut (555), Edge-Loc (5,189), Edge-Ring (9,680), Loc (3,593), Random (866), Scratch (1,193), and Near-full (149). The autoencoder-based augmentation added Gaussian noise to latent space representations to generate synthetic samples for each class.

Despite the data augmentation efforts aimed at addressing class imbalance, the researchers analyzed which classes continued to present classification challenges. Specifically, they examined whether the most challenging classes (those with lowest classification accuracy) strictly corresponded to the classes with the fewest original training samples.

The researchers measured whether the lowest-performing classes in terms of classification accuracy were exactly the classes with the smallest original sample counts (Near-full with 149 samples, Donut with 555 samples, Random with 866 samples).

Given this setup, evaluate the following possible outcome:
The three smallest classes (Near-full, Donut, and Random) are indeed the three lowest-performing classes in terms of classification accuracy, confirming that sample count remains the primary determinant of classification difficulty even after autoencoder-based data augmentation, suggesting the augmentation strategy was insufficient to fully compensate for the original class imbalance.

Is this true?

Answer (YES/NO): NO